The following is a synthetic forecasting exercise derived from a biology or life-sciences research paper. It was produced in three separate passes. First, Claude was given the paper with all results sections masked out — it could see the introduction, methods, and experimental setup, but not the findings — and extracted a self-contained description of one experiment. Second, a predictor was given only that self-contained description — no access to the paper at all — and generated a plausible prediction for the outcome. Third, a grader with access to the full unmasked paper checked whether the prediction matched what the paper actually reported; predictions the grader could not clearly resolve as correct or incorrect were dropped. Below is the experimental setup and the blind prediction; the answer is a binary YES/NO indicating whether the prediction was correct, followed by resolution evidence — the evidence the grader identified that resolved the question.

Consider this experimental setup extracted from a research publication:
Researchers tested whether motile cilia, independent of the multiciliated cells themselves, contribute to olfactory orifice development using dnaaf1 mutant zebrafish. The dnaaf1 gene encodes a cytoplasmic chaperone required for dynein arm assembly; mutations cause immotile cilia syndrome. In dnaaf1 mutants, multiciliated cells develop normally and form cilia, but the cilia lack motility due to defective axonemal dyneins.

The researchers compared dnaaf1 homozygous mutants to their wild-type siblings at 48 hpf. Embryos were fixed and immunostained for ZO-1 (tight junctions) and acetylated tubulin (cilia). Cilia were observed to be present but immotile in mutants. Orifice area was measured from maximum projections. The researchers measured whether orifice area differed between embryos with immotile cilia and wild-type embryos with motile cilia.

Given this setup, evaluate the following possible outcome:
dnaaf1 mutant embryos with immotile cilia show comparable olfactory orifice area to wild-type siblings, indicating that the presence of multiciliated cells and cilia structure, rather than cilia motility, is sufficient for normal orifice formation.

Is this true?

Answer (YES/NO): YES